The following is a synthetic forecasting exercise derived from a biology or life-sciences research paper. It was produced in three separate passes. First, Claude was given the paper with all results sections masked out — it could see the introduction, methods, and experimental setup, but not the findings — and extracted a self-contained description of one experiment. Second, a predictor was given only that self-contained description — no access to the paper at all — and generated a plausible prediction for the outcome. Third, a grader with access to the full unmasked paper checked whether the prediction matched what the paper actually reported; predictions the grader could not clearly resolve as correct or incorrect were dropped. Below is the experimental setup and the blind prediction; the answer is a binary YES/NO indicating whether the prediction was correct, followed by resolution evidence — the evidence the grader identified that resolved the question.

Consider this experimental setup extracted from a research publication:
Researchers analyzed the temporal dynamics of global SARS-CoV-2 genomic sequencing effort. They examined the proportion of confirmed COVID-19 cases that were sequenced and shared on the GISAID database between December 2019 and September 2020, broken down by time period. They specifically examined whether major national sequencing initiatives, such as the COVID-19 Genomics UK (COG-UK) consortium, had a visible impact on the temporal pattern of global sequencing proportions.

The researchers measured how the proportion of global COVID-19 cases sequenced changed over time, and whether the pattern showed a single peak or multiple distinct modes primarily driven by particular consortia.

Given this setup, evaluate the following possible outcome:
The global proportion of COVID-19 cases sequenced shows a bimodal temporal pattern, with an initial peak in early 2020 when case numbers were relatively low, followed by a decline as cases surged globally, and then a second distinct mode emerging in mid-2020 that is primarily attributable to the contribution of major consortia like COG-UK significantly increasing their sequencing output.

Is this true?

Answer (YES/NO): YES